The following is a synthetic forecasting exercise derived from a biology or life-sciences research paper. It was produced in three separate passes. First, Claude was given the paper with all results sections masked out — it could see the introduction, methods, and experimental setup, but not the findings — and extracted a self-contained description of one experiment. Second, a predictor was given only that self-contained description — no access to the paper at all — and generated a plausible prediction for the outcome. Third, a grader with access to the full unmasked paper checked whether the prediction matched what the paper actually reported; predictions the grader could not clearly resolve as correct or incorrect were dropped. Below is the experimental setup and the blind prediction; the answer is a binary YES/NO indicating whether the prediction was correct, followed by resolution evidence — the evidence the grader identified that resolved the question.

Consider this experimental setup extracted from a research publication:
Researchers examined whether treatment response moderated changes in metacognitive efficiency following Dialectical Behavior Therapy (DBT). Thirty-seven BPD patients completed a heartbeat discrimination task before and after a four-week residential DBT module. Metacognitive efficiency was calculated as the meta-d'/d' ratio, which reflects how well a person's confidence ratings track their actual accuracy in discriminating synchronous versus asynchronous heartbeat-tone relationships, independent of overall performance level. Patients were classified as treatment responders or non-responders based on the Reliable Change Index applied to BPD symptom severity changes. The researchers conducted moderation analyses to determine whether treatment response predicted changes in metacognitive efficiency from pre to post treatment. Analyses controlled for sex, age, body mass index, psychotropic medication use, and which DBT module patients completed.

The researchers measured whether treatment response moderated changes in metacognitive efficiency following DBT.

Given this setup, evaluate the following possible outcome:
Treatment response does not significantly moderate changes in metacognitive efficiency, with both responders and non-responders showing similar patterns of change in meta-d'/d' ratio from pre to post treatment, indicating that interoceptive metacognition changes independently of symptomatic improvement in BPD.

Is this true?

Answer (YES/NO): YES